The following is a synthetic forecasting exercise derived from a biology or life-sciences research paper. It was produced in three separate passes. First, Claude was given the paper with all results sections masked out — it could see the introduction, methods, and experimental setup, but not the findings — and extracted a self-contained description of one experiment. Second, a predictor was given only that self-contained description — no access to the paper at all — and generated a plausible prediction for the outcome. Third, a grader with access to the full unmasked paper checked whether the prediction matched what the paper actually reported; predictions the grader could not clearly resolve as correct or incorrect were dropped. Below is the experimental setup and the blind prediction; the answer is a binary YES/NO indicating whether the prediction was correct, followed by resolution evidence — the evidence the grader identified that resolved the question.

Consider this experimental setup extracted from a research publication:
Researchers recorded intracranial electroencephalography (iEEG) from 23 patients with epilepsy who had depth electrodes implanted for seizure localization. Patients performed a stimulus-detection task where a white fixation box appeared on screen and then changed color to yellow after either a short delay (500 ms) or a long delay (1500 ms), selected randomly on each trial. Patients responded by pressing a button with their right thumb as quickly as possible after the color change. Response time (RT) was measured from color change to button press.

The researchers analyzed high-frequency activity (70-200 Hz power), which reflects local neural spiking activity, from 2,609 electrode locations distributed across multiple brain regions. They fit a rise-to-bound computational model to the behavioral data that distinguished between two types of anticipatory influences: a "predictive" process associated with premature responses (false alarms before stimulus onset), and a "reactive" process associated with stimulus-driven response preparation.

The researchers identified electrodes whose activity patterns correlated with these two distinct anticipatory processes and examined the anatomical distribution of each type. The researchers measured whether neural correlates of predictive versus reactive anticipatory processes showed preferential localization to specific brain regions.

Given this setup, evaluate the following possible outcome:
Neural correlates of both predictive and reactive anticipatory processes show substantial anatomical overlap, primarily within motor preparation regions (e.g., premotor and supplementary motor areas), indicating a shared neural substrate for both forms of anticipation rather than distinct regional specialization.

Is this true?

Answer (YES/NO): NO